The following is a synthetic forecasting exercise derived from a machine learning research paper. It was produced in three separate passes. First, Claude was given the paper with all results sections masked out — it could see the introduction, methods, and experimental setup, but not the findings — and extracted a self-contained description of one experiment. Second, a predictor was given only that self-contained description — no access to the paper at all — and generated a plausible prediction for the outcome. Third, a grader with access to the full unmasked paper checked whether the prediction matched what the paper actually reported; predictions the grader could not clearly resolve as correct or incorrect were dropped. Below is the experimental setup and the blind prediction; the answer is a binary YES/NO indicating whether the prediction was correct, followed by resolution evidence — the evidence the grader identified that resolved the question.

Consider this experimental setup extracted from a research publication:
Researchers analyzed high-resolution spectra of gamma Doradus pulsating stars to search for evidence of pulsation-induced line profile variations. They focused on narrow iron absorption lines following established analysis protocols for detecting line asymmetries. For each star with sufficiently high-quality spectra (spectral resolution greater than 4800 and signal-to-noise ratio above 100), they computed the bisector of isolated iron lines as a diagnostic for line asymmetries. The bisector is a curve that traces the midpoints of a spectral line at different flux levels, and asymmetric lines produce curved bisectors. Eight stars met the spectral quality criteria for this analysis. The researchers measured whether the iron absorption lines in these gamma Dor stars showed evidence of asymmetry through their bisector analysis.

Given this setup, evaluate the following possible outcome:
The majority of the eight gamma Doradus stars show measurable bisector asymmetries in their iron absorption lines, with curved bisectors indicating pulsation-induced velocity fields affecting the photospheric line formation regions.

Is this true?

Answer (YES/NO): YES